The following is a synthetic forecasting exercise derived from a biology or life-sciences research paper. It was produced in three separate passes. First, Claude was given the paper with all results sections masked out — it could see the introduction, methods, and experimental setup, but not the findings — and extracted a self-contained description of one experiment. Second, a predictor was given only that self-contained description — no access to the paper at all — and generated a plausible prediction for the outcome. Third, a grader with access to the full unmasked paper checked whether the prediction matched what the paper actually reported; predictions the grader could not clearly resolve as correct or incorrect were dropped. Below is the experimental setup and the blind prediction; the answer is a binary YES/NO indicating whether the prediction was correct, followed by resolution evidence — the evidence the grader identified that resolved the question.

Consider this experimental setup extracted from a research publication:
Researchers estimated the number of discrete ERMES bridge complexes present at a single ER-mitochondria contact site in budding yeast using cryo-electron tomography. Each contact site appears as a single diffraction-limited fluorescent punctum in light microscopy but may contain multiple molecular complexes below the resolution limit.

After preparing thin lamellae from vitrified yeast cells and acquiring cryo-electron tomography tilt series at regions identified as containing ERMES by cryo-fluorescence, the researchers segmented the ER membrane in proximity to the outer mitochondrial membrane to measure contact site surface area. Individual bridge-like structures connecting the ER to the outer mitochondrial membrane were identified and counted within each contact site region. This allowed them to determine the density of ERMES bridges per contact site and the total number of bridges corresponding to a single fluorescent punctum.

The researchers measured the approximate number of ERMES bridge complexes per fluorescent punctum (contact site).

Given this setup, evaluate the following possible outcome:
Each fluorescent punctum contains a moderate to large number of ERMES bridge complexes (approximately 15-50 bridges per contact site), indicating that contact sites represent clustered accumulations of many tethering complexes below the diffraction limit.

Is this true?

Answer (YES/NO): YES